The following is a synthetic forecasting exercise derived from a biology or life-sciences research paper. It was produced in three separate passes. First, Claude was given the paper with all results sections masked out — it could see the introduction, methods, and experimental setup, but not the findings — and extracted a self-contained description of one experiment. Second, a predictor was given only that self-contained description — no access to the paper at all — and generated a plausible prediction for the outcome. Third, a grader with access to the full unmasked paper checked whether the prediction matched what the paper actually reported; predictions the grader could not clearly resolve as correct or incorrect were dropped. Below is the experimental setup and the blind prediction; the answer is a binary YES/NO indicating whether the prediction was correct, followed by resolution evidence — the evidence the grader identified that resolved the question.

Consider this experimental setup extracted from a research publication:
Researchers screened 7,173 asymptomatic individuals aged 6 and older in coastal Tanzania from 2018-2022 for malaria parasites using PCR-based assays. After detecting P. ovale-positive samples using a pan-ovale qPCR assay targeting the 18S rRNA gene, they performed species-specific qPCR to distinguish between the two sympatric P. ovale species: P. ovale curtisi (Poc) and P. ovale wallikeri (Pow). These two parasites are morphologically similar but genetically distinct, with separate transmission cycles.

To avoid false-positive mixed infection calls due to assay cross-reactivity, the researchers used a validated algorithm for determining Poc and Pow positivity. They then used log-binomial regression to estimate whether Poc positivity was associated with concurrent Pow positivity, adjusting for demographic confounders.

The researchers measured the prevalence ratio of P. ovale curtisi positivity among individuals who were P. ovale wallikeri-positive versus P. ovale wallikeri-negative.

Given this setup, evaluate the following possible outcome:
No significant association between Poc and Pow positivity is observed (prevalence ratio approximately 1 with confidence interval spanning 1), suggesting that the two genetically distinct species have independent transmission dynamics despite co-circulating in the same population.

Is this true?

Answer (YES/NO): NO